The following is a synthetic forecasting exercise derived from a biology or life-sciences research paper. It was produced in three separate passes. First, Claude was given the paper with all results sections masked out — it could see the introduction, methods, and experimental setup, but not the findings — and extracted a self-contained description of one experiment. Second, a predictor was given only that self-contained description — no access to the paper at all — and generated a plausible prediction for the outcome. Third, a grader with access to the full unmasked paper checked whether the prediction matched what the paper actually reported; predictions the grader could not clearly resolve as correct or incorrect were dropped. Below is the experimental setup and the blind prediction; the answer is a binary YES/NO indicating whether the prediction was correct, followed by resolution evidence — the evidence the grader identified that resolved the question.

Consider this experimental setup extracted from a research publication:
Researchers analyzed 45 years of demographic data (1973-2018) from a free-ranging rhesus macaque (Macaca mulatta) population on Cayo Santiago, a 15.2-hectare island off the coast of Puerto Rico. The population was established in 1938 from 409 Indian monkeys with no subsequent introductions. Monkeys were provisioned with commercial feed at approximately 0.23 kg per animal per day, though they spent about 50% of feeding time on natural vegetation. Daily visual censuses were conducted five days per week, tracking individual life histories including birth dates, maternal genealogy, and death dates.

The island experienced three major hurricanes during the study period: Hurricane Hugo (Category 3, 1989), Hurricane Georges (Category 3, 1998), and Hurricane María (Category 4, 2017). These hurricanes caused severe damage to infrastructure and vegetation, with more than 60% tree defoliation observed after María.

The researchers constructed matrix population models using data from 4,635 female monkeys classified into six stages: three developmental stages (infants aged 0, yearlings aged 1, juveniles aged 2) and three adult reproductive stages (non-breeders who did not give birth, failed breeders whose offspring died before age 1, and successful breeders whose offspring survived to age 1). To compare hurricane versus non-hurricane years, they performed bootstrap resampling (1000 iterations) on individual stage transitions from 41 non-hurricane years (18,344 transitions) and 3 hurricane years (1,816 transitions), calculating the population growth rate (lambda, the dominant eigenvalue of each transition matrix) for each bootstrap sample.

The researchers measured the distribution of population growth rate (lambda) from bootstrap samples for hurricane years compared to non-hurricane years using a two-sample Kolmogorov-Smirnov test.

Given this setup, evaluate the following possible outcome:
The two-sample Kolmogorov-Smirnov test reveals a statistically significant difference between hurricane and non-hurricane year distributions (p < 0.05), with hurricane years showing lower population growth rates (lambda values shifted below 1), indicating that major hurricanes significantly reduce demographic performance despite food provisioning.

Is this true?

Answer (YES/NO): NO